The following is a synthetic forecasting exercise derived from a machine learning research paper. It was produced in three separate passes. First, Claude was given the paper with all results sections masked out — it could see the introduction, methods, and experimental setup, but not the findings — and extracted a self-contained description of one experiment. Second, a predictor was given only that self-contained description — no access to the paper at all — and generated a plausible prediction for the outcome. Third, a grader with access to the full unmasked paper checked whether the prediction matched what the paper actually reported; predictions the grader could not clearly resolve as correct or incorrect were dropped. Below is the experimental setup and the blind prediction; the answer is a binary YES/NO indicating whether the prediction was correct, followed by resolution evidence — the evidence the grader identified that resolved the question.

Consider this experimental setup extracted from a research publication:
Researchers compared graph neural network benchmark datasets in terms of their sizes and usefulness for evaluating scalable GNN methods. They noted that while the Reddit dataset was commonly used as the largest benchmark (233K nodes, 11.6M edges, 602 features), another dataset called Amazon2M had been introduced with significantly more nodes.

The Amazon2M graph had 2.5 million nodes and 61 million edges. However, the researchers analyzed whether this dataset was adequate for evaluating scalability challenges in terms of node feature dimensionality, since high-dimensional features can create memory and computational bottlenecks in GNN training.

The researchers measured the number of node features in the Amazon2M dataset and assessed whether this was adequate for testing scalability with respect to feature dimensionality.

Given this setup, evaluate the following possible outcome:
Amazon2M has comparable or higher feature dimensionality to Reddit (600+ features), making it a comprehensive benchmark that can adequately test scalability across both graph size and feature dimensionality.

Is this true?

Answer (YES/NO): NO